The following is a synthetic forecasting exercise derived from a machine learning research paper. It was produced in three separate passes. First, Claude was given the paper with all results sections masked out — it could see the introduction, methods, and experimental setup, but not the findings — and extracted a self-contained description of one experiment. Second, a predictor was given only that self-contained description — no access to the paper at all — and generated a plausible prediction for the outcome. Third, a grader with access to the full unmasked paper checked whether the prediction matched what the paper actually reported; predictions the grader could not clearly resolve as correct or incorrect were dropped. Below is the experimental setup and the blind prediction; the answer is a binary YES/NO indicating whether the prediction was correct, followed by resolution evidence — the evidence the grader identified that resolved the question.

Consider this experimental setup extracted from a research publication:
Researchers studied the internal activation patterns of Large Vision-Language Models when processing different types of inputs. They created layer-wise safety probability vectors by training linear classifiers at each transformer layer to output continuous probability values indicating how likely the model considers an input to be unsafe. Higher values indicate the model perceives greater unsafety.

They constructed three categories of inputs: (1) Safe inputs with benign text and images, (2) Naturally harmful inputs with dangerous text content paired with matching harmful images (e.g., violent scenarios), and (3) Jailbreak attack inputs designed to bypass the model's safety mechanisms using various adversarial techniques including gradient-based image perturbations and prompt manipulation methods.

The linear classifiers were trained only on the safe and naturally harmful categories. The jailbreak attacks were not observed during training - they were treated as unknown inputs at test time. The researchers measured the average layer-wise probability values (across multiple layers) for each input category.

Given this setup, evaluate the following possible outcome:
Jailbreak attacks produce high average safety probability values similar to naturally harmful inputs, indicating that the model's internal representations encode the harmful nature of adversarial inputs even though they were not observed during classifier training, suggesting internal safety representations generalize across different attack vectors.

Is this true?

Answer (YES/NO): NO